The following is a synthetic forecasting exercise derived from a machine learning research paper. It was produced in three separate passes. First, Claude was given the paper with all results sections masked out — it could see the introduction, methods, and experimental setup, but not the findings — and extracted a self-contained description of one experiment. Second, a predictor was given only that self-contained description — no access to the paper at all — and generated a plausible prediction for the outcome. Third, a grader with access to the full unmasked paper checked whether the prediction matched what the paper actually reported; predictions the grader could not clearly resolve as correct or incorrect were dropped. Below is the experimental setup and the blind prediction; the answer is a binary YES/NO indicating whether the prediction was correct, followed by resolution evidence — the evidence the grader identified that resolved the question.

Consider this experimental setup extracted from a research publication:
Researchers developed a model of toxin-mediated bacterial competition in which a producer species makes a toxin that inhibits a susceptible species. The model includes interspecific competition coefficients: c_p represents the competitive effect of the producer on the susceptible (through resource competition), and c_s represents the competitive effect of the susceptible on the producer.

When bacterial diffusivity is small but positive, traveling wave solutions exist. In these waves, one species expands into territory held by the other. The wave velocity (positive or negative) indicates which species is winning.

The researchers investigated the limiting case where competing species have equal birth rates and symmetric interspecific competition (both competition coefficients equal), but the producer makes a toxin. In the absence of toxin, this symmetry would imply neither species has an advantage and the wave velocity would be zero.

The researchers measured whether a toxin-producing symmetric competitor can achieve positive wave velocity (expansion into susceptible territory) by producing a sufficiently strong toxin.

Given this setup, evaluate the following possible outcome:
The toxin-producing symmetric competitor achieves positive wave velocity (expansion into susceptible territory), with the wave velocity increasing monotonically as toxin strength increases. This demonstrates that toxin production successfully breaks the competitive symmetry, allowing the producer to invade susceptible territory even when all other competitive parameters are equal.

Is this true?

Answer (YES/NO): YES